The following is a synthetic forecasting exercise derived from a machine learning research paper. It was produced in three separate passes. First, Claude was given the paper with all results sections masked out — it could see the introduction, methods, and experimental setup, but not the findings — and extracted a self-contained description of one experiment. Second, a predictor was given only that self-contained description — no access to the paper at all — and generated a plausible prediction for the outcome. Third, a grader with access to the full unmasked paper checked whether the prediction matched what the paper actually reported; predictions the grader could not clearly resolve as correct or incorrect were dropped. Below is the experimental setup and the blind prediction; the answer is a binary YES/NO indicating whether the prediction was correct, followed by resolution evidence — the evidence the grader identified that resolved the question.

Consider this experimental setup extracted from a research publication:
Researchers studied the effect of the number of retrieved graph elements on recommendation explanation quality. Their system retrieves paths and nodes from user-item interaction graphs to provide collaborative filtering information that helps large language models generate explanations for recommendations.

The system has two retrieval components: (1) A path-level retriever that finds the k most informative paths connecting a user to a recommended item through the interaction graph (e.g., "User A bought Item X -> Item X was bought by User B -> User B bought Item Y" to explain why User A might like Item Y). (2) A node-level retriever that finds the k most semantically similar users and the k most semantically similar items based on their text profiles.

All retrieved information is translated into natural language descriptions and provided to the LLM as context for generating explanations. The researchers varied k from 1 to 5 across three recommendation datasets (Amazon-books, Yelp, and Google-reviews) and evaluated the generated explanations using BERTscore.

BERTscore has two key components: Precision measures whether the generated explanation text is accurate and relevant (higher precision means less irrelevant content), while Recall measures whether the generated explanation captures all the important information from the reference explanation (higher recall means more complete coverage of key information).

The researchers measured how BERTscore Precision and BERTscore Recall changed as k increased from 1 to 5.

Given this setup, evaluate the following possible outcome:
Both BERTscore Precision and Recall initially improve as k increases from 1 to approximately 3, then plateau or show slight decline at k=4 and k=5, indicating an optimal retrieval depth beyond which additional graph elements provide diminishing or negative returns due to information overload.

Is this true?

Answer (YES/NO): NO